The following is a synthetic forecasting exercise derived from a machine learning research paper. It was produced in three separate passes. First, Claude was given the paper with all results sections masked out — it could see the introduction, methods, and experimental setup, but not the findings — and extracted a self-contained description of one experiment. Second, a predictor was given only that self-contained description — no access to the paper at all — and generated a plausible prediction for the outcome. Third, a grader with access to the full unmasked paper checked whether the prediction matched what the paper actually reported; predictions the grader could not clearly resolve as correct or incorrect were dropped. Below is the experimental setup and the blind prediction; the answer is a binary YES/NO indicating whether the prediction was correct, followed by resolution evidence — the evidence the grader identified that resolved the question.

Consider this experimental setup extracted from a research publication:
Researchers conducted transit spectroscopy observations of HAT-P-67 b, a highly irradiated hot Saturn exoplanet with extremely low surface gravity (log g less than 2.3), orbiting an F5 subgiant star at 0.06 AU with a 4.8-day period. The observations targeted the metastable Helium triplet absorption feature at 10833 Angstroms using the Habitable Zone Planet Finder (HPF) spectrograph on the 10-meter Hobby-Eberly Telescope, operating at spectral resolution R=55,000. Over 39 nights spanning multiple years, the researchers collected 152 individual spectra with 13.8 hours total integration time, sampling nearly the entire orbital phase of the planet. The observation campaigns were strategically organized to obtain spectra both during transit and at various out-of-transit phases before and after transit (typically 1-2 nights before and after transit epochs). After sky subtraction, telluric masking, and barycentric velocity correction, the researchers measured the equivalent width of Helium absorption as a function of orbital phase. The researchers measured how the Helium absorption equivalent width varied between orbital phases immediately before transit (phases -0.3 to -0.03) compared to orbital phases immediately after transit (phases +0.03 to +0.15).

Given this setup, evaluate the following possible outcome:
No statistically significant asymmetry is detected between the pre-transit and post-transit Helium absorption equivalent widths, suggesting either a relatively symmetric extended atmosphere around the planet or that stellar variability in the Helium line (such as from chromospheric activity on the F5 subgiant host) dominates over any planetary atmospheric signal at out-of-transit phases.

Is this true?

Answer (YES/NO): NO